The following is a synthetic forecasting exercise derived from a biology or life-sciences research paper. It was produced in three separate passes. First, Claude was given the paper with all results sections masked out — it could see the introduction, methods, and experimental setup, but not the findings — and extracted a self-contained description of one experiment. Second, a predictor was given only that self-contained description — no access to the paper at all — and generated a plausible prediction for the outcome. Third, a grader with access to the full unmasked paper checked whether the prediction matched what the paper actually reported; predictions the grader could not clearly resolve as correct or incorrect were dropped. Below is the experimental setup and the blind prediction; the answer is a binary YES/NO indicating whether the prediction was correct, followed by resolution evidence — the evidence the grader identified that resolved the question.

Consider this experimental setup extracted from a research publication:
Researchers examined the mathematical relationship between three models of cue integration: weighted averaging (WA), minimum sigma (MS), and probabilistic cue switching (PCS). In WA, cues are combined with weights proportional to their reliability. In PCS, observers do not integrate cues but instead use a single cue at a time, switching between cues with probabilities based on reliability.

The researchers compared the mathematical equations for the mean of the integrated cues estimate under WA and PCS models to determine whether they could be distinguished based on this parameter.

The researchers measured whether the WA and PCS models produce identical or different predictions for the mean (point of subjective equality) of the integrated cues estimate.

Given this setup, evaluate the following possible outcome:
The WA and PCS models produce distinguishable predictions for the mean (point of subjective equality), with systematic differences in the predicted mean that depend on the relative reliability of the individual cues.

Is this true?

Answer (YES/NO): NO